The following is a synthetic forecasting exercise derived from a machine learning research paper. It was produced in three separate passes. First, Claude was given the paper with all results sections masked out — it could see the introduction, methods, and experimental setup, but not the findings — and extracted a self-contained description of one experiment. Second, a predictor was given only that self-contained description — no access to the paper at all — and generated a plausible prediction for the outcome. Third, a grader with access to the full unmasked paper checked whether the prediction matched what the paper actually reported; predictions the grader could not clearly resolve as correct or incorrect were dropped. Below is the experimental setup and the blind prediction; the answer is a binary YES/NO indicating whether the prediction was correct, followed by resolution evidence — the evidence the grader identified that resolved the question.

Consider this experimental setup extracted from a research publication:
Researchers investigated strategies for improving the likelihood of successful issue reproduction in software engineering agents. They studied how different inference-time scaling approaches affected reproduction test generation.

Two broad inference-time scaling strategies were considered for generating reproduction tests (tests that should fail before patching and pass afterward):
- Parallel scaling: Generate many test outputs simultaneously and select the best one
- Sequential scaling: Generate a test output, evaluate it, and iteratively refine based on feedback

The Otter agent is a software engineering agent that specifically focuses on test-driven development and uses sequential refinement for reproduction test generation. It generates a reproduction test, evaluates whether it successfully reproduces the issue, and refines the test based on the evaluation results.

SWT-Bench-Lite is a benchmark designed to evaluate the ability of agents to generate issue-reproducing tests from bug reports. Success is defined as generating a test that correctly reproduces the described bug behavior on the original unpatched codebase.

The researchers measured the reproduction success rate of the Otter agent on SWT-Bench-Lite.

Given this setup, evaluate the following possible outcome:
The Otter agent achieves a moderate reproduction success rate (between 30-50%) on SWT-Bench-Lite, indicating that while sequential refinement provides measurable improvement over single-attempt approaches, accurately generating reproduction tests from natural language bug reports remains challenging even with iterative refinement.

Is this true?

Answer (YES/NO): NO